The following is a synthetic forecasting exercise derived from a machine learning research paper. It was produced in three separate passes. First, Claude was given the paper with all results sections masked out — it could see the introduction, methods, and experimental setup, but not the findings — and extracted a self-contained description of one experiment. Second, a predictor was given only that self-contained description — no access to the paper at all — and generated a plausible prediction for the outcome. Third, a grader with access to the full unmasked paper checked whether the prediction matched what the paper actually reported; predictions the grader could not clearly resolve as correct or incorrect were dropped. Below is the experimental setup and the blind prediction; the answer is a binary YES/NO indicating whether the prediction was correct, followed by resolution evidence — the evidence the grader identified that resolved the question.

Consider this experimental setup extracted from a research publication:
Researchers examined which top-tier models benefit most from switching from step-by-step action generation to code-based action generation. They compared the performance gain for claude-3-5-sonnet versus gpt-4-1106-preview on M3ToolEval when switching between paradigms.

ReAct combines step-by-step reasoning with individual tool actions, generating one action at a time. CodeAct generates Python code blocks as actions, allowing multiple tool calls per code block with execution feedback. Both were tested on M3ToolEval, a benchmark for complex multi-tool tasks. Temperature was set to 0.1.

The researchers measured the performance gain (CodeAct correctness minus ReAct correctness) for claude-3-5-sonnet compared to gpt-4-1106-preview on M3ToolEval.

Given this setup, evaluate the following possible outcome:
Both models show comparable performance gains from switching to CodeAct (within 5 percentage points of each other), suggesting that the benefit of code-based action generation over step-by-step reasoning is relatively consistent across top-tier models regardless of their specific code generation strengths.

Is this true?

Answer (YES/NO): YES